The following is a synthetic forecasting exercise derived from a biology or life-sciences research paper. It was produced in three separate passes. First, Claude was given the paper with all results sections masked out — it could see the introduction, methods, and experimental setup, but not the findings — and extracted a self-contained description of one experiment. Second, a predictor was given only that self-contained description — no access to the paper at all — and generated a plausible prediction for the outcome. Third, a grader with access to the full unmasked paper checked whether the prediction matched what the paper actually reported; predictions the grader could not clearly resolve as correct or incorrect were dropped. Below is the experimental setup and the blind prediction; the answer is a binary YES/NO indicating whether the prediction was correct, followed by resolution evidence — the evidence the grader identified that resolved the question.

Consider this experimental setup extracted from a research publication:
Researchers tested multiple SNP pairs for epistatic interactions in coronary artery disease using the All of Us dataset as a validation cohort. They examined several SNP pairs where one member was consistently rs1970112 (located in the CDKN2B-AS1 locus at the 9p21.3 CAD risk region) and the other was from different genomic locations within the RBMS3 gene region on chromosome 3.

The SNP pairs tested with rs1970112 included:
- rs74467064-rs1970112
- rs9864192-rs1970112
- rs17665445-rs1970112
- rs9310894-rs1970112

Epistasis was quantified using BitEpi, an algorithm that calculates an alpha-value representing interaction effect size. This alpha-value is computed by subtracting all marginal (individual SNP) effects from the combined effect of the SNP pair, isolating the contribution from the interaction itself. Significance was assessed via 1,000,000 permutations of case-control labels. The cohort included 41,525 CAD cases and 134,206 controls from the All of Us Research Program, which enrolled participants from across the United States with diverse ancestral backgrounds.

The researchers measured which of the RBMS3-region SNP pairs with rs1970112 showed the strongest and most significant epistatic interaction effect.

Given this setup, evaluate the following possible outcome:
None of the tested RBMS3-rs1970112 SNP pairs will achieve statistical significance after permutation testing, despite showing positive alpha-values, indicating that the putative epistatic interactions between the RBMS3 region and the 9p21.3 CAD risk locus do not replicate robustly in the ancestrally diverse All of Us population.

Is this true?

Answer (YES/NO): NO